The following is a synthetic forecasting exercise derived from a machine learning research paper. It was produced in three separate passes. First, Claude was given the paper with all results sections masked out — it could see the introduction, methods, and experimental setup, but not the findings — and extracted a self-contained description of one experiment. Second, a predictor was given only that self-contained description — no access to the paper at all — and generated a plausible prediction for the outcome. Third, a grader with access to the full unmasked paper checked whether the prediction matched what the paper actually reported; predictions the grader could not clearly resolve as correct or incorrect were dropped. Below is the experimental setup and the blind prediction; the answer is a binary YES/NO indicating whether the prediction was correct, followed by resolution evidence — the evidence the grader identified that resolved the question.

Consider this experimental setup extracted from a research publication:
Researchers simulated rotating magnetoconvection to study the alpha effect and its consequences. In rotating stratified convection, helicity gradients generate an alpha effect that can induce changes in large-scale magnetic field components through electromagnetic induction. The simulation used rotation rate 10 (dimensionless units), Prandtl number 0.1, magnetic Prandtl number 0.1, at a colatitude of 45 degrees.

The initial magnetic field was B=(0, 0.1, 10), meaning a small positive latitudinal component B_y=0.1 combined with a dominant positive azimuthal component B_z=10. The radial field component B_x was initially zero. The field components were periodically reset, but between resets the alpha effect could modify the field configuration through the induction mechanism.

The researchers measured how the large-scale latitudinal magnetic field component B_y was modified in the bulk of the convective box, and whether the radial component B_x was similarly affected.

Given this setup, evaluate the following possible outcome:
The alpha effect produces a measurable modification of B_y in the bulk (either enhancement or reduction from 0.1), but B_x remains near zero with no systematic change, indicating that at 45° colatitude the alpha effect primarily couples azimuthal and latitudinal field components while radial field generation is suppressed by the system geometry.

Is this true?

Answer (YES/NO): YES